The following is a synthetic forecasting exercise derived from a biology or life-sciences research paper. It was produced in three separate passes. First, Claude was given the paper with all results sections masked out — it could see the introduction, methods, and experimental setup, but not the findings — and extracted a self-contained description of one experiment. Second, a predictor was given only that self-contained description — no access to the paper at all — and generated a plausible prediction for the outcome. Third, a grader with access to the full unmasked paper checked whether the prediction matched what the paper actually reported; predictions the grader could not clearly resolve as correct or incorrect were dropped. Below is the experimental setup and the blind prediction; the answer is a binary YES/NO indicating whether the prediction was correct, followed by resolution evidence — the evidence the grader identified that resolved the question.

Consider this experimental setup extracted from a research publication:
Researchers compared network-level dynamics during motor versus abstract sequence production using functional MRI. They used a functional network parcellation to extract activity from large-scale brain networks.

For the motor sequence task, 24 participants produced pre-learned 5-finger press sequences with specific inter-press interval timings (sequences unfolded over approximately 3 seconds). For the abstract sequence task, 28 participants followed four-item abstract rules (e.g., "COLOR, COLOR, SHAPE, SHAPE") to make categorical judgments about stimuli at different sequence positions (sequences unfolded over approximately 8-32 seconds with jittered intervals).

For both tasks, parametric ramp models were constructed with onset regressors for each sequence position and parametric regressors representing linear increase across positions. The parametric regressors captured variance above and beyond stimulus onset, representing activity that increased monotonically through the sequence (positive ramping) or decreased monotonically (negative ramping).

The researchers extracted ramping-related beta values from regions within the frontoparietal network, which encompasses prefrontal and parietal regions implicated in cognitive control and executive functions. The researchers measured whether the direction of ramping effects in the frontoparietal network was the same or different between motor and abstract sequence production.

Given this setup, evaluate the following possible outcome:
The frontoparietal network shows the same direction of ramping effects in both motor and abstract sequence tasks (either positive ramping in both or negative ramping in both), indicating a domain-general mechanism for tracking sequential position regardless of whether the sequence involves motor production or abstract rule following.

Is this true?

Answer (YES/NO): NO